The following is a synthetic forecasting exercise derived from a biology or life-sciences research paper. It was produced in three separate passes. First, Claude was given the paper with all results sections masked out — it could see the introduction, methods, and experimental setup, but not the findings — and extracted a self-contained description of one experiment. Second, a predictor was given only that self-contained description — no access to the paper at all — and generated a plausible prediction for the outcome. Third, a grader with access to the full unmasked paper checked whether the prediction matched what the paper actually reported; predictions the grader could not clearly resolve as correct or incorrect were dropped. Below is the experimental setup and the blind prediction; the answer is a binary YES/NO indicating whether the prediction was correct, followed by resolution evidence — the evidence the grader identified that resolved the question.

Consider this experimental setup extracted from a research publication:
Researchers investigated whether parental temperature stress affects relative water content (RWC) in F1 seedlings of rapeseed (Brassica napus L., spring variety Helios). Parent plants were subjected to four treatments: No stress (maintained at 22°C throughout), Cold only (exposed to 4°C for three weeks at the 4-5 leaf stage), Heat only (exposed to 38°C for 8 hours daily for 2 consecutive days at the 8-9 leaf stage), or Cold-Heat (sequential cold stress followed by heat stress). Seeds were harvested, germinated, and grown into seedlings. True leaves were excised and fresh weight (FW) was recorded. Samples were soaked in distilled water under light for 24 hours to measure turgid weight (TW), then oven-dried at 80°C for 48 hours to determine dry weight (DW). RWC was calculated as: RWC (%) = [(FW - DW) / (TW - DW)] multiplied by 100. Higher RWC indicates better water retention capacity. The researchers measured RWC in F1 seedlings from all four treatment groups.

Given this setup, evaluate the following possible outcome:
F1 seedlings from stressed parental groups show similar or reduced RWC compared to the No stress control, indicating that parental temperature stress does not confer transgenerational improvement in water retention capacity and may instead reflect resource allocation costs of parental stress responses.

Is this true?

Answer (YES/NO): NO